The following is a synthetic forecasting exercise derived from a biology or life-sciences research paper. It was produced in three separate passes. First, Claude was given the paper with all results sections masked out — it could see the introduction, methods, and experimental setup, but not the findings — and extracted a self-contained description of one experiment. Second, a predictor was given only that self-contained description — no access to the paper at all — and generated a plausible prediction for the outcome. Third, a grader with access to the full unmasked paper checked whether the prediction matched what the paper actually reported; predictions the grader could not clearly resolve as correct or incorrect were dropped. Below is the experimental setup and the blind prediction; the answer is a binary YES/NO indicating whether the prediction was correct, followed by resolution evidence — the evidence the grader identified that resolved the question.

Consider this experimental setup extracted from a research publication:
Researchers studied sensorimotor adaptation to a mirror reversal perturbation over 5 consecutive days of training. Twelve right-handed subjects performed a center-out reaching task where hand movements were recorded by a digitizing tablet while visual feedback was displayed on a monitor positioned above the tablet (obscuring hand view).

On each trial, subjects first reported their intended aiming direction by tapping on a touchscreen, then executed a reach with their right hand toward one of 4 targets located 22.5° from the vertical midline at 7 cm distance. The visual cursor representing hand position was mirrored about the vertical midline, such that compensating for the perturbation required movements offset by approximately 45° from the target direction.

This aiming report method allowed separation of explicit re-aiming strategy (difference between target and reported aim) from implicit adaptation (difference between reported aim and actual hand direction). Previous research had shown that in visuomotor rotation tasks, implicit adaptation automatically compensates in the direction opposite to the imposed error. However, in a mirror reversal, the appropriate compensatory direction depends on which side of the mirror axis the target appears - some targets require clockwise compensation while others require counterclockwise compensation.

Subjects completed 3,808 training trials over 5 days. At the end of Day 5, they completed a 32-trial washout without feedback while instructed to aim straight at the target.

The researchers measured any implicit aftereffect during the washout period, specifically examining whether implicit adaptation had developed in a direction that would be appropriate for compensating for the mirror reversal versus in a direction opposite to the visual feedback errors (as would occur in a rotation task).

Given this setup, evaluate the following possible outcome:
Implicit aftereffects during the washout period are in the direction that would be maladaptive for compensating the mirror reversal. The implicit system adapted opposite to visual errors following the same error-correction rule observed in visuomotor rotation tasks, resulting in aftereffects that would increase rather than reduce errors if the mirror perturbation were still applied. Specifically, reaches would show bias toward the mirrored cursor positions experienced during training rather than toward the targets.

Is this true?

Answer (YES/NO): YES